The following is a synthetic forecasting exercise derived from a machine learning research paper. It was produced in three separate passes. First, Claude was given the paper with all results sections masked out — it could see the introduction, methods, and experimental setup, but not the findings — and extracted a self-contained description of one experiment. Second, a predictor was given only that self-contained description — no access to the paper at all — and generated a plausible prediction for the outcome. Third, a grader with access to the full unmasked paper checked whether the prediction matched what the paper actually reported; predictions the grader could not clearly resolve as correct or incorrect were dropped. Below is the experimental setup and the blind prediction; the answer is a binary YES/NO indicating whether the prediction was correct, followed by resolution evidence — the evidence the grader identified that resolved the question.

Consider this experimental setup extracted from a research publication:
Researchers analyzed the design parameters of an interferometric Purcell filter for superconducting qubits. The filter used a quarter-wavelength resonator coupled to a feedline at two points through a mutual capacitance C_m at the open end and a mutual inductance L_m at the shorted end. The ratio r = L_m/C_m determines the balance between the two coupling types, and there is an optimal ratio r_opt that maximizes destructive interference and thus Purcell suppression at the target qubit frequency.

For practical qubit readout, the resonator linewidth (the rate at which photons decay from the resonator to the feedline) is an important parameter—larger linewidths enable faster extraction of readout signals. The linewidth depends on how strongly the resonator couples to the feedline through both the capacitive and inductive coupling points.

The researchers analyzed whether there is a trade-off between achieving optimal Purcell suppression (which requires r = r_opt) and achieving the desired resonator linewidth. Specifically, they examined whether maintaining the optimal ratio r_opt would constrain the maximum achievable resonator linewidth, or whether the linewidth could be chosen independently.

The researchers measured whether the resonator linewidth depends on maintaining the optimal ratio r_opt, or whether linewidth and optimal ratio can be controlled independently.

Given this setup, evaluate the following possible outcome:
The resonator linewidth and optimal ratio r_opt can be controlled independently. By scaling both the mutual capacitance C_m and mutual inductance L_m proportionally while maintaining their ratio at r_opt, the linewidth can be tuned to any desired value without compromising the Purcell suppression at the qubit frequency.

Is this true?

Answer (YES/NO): YES